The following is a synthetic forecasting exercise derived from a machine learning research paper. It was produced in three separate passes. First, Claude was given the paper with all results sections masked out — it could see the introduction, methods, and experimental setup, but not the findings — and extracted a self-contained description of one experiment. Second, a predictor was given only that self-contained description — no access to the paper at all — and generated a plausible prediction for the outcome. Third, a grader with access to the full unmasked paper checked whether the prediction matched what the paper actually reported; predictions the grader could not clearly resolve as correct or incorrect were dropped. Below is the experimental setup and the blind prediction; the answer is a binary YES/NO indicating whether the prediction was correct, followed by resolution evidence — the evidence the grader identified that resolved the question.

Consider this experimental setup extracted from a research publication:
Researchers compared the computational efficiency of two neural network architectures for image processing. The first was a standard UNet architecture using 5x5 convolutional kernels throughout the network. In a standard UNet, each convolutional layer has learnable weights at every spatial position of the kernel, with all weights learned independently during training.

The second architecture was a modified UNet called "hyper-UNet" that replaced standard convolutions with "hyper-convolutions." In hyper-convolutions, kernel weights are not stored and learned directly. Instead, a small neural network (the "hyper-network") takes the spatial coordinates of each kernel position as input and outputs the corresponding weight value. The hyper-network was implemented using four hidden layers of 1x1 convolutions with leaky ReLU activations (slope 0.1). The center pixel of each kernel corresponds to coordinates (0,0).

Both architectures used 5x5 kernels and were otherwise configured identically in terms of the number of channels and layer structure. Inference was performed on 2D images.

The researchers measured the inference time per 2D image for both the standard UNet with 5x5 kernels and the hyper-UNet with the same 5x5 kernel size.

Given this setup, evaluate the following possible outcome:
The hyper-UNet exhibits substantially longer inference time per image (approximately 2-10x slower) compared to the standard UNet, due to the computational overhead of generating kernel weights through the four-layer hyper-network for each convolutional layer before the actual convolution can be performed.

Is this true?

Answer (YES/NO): NO